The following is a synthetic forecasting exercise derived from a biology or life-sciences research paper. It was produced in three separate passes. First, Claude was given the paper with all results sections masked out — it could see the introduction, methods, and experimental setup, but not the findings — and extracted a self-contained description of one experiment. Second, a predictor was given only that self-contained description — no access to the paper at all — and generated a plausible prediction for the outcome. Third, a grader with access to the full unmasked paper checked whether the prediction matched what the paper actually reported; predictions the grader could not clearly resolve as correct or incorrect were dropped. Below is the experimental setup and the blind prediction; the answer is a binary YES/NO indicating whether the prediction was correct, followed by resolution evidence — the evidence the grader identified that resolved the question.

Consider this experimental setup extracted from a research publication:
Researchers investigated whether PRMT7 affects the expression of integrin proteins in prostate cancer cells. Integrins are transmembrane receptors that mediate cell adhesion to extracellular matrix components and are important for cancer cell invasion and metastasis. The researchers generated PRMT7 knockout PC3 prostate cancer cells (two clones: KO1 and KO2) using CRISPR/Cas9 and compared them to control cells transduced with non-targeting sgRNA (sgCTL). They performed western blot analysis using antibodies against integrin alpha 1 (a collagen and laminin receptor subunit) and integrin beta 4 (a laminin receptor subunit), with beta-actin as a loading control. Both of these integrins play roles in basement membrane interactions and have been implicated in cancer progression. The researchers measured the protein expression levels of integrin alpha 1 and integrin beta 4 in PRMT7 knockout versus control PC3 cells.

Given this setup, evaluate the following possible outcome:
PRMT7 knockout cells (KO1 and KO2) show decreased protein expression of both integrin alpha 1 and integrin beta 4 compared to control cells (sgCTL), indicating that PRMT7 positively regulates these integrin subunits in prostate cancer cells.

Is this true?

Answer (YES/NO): NO